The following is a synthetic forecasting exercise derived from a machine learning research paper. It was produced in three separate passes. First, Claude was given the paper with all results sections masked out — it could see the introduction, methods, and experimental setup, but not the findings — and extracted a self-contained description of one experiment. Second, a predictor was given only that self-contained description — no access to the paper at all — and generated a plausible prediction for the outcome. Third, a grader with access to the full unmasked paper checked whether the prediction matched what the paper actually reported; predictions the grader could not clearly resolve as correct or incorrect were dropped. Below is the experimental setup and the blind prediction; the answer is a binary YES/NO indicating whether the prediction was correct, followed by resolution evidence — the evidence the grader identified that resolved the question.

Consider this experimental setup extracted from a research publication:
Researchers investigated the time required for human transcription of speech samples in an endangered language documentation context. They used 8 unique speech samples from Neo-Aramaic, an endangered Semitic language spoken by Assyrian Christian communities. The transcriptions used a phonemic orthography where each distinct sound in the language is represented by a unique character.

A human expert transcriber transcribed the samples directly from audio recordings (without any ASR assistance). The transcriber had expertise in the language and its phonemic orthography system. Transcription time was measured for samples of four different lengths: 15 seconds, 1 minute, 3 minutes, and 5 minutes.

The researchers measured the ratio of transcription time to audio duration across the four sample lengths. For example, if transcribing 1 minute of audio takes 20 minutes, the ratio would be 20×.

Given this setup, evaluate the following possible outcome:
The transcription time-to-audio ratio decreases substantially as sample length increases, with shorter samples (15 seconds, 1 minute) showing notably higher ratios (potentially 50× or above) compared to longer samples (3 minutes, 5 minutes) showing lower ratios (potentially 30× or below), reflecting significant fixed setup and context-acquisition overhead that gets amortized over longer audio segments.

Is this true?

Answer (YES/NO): NO